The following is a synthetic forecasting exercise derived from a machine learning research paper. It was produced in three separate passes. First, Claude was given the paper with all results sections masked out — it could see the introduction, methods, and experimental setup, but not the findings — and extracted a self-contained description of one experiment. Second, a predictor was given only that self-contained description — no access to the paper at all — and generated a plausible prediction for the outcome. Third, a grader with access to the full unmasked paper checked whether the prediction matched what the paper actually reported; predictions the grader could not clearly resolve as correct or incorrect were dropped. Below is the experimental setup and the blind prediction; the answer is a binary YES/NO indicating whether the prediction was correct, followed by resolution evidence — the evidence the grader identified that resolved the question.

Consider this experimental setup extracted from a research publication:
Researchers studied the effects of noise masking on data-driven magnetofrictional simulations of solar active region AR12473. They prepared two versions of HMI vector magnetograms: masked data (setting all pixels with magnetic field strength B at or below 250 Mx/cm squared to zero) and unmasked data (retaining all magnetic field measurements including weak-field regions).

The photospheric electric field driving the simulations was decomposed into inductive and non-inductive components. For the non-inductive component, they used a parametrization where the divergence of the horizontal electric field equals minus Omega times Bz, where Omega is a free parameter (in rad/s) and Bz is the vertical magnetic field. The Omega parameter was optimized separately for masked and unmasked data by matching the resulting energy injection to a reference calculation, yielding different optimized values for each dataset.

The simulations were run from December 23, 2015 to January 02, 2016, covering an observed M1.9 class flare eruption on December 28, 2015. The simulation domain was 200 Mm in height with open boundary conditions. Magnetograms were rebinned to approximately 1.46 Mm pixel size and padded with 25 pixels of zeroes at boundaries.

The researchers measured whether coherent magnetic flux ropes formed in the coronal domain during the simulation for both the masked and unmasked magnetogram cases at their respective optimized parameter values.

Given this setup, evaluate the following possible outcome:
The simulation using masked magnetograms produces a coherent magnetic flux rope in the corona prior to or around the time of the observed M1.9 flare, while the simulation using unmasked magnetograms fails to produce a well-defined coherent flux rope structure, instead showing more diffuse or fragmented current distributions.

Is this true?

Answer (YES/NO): NO